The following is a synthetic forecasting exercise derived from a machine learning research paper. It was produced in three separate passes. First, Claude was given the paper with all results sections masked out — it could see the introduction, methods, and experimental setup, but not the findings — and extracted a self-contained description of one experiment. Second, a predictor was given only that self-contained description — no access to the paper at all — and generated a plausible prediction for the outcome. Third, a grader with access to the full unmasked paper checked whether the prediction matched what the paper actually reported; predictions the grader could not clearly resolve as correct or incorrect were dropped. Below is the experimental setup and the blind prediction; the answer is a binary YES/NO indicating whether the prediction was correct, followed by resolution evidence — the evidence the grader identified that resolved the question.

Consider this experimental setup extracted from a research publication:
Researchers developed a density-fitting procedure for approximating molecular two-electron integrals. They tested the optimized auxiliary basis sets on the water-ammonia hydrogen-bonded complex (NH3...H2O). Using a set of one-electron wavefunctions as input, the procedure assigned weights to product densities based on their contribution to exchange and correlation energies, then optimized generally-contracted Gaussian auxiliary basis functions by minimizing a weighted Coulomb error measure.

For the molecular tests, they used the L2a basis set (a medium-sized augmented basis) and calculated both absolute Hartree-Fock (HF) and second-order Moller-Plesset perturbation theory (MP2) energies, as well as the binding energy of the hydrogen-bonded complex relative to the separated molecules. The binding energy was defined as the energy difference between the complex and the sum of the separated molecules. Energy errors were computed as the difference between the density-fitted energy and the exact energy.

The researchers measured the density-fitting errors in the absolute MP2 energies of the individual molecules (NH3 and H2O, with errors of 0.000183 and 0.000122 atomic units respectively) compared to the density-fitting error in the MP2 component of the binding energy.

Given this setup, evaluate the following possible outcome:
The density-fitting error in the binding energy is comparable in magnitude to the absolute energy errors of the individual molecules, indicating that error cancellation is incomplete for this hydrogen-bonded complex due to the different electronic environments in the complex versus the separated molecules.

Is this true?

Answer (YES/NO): NO